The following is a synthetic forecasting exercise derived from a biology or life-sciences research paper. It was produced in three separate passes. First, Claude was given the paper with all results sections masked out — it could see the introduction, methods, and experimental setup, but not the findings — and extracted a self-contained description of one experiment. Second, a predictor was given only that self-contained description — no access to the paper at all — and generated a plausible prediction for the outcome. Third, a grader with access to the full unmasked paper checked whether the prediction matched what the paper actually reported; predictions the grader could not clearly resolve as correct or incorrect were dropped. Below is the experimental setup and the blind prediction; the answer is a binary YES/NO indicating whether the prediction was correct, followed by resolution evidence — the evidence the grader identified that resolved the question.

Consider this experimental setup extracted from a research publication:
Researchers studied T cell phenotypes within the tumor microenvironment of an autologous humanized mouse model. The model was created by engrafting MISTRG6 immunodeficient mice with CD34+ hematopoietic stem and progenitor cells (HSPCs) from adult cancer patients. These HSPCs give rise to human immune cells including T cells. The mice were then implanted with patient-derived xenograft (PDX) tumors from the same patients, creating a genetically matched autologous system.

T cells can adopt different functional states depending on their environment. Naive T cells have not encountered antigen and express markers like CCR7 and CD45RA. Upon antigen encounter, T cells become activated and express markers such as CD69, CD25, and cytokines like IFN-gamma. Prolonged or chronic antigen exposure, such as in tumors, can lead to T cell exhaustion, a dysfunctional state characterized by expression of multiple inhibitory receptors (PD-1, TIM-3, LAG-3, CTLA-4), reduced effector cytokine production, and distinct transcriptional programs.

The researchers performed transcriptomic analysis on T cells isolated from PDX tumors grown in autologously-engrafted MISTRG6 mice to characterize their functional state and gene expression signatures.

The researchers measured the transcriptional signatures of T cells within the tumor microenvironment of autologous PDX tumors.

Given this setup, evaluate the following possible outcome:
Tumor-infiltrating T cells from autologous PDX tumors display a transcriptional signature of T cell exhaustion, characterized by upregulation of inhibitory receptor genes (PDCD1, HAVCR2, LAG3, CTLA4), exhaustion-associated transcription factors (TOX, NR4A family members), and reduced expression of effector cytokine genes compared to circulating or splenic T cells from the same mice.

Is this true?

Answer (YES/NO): NO